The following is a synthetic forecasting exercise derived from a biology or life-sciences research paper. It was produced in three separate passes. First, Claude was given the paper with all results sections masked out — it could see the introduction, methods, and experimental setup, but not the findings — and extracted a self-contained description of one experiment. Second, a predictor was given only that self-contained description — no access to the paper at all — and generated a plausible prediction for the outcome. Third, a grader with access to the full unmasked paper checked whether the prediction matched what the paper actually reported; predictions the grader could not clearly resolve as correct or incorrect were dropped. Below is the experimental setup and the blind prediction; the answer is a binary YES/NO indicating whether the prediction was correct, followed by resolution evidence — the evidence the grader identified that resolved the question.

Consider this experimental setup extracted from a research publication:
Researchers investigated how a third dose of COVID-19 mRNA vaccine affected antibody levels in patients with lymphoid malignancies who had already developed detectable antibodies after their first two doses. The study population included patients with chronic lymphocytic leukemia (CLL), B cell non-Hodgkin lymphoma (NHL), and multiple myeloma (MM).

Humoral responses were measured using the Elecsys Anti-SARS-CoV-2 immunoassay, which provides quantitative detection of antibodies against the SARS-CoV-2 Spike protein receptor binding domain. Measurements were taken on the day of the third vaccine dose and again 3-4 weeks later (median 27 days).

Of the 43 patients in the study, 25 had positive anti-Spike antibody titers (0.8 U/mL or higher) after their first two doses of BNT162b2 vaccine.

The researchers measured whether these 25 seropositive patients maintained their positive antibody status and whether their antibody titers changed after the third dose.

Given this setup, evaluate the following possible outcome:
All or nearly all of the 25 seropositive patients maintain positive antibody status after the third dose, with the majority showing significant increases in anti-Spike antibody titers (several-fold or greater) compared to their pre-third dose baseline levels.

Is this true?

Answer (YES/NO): YES